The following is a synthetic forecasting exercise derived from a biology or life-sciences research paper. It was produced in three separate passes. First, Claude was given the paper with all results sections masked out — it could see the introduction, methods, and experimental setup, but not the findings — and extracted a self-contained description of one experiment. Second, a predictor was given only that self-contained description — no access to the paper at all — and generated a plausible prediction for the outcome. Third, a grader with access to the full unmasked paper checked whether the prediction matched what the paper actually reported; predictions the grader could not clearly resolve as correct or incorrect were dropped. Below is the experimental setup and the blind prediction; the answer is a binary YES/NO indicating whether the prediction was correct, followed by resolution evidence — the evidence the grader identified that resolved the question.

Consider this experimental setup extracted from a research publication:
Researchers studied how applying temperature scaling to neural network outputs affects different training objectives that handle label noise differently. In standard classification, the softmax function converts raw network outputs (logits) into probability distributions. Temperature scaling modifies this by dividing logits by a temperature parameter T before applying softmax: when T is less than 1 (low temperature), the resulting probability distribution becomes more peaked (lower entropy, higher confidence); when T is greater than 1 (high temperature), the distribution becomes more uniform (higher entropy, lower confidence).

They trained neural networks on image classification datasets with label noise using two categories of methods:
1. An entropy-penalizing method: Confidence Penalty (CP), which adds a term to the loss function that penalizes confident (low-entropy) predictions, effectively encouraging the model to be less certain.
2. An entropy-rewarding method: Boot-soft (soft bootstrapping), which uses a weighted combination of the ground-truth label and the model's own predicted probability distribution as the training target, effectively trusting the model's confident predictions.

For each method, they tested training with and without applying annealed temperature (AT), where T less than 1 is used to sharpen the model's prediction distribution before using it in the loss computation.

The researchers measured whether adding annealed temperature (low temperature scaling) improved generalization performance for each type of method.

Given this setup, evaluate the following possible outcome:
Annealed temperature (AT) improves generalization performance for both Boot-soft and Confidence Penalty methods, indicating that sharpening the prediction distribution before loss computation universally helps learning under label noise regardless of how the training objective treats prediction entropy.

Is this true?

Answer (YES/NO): NO